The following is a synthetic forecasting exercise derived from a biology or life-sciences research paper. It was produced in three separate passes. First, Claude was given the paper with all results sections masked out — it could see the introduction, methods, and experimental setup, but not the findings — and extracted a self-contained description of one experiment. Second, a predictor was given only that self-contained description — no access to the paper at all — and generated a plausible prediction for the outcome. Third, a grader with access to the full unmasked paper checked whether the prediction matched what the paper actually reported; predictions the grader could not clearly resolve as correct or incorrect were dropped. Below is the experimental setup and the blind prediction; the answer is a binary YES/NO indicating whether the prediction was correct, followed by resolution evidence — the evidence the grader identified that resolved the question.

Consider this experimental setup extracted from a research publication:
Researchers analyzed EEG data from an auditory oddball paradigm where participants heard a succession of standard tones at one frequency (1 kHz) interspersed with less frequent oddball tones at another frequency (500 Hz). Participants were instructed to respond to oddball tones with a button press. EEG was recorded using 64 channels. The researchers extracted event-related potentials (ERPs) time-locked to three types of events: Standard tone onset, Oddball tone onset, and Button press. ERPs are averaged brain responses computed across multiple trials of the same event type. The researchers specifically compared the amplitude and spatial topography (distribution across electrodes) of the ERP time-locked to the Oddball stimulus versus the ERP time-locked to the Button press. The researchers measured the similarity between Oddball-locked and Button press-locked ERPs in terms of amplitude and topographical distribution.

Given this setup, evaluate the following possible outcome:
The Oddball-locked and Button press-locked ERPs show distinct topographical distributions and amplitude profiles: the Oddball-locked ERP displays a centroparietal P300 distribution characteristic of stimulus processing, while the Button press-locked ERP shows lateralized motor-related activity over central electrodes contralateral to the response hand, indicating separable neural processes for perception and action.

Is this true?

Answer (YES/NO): NO